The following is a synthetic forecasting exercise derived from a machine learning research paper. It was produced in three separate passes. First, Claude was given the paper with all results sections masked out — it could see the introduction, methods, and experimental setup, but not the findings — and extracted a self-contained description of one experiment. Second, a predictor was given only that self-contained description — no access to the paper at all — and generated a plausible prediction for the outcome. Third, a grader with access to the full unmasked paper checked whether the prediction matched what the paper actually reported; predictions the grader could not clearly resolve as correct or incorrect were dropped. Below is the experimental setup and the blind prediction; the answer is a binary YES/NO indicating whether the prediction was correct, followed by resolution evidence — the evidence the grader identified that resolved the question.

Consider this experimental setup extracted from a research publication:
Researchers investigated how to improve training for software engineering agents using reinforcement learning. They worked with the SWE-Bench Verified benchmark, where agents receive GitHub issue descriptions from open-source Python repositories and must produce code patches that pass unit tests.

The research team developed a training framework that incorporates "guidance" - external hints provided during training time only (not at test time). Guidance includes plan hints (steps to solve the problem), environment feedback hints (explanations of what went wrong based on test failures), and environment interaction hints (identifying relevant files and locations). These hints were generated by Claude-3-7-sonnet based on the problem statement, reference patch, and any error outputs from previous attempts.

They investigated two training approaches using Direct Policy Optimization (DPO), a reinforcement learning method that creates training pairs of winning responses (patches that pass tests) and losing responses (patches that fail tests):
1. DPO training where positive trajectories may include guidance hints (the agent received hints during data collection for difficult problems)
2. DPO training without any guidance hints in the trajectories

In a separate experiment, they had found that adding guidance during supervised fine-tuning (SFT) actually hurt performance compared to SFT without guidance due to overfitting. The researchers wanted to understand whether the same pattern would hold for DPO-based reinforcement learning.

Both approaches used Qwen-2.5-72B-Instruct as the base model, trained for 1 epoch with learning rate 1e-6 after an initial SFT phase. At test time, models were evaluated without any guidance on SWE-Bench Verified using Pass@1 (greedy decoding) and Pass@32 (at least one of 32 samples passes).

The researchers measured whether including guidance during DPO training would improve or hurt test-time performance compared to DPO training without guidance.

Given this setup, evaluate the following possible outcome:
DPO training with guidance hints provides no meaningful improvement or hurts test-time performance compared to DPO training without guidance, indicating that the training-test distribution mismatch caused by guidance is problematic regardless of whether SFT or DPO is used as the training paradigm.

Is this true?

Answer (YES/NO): NO